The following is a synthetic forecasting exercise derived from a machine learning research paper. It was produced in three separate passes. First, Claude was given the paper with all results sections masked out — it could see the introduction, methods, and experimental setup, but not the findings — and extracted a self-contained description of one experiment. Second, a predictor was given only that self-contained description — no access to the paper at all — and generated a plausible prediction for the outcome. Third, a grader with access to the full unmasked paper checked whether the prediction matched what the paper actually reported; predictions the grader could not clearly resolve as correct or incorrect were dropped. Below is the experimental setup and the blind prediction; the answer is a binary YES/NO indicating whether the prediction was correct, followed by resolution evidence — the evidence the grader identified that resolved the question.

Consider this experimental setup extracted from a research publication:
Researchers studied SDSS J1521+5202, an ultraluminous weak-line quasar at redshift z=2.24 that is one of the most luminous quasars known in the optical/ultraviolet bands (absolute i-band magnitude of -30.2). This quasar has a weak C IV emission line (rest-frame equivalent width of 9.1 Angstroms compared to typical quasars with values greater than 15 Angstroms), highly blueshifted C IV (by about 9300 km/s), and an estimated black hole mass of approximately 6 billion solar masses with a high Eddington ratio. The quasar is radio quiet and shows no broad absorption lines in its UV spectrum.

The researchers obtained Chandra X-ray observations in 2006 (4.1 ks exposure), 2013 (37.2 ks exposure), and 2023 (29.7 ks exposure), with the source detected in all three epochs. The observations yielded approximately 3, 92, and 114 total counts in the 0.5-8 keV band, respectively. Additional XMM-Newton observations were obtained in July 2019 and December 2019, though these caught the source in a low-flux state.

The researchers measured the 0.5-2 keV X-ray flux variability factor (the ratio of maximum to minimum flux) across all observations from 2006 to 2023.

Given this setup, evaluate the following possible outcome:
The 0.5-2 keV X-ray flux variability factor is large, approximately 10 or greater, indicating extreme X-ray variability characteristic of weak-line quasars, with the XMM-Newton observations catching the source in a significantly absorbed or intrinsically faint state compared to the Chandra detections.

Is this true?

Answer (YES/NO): YES